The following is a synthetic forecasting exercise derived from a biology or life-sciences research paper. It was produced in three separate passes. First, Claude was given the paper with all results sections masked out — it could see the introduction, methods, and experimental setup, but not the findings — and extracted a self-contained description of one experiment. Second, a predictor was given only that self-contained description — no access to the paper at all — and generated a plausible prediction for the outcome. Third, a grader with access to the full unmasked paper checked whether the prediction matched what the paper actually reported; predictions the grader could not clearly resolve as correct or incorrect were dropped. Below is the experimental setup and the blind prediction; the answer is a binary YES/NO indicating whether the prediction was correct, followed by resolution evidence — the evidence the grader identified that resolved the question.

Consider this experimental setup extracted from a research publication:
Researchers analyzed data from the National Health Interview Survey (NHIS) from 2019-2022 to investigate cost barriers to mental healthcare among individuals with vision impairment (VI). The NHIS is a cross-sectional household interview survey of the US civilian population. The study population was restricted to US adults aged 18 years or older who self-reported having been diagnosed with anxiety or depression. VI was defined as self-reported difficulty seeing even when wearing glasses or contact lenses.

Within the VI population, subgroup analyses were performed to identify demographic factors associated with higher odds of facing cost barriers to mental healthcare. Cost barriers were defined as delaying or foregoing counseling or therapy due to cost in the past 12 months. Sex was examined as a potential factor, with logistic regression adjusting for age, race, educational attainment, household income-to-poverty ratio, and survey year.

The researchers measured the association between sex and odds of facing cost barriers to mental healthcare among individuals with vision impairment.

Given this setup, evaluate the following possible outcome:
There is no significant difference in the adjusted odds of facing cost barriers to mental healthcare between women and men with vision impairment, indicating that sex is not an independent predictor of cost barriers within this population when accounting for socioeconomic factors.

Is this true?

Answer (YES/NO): NO